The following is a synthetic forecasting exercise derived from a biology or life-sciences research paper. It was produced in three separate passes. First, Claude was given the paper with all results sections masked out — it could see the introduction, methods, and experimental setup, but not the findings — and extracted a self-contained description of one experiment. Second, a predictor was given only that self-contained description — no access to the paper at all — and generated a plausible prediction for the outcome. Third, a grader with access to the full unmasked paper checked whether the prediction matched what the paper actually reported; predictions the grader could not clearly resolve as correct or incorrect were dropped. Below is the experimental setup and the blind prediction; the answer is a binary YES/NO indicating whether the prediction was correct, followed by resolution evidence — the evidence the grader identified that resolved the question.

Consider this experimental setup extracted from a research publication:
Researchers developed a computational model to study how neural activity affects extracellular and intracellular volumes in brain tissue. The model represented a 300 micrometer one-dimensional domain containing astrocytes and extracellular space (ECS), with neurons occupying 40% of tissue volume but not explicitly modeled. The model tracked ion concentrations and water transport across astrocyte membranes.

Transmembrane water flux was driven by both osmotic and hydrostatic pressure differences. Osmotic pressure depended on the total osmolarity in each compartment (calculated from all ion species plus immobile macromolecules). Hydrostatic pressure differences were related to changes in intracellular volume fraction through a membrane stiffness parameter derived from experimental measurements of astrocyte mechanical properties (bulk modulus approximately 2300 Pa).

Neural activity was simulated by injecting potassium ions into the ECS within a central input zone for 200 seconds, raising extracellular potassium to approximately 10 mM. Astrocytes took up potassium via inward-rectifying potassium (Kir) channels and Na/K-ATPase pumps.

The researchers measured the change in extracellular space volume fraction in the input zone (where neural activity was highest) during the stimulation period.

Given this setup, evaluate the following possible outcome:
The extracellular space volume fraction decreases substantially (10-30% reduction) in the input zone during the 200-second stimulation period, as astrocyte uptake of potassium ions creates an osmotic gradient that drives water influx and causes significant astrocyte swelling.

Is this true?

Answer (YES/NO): YES